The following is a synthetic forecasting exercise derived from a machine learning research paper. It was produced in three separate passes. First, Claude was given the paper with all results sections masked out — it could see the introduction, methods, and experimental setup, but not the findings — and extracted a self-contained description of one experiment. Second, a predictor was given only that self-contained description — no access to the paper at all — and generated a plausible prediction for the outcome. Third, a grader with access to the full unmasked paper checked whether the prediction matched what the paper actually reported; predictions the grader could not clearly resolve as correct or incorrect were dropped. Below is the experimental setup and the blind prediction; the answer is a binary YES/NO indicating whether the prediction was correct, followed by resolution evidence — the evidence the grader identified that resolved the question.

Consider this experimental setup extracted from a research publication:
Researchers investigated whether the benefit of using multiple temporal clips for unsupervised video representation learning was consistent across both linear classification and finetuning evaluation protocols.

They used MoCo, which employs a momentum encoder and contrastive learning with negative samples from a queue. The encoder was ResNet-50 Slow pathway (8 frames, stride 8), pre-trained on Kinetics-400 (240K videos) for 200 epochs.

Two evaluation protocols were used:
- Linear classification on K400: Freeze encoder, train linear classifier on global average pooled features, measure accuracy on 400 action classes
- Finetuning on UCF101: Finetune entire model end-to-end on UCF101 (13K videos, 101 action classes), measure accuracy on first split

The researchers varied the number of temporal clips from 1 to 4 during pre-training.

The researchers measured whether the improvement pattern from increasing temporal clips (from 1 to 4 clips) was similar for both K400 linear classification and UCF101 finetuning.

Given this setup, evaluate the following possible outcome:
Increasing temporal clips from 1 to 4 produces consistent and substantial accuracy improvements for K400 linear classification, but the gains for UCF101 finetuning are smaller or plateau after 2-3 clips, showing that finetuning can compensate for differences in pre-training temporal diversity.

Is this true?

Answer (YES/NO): NO